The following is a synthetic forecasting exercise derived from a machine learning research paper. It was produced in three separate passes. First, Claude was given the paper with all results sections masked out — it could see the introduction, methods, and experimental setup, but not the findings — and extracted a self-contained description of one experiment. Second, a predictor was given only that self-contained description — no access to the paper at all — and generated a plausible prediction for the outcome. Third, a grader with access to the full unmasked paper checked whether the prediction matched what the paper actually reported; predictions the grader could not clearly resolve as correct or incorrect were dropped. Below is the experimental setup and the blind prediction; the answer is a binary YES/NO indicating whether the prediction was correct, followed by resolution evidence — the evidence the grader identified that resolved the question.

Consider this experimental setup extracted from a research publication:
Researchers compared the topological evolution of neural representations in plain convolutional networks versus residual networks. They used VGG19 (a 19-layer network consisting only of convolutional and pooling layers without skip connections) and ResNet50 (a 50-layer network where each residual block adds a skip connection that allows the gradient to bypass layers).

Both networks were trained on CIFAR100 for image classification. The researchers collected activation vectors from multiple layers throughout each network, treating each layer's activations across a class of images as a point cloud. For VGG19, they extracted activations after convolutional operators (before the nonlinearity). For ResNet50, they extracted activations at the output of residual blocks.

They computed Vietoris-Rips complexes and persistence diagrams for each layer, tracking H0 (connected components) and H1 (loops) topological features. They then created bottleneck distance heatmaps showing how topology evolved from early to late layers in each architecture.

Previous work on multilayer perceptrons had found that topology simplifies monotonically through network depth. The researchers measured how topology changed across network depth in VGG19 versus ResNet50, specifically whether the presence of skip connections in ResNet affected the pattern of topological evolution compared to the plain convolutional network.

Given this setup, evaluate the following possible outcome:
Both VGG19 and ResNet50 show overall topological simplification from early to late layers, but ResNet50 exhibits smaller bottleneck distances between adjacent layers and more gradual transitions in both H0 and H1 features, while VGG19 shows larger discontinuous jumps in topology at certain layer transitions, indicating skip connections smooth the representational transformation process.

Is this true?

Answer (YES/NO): NO